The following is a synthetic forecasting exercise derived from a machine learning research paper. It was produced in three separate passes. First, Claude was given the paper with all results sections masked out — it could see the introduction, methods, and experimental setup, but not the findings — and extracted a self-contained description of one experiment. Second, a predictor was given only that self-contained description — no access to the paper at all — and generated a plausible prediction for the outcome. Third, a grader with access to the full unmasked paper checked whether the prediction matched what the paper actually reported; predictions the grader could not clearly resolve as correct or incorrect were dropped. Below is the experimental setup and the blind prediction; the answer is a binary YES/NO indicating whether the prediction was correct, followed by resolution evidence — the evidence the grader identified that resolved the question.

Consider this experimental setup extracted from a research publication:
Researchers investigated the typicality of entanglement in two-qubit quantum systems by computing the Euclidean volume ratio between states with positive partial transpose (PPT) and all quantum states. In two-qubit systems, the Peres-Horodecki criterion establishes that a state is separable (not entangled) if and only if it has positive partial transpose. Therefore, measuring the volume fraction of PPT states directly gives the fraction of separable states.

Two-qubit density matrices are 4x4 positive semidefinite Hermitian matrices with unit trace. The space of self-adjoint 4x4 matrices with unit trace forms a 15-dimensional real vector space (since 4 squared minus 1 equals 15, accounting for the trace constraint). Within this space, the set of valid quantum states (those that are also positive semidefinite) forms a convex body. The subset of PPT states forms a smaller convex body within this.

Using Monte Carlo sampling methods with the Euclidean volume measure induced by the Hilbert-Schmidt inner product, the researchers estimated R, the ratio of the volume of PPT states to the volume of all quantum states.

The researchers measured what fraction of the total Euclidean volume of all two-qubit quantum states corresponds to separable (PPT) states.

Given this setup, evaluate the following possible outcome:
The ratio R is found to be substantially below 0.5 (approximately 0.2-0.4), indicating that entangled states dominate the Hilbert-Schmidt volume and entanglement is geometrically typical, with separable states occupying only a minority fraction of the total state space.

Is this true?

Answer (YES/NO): YES